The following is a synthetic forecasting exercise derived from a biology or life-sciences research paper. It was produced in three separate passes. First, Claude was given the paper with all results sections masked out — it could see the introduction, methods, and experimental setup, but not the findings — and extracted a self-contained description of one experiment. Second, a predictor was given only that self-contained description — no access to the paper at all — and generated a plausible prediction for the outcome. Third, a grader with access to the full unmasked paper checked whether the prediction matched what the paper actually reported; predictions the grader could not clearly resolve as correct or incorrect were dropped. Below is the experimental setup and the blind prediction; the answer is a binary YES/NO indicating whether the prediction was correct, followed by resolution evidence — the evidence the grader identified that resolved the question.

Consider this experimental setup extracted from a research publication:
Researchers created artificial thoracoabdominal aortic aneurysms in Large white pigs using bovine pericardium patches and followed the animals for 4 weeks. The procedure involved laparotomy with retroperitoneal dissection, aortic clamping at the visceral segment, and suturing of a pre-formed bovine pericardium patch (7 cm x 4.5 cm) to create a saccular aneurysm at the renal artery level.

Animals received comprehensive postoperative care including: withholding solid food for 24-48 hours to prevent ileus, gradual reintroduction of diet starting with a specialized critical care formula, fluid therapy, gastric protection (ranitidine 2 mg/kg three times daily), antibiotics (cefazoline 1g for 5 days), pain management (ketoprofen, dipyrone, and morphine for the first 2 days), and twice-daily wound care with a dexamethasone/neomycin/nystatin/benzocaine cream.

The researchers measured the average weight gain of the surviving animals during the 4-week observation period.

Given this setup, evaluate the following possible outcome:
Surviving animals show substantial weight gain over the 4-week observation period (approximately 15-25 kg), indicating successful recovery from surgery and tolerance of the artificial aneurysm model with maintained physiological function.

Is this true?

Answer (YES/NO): NO